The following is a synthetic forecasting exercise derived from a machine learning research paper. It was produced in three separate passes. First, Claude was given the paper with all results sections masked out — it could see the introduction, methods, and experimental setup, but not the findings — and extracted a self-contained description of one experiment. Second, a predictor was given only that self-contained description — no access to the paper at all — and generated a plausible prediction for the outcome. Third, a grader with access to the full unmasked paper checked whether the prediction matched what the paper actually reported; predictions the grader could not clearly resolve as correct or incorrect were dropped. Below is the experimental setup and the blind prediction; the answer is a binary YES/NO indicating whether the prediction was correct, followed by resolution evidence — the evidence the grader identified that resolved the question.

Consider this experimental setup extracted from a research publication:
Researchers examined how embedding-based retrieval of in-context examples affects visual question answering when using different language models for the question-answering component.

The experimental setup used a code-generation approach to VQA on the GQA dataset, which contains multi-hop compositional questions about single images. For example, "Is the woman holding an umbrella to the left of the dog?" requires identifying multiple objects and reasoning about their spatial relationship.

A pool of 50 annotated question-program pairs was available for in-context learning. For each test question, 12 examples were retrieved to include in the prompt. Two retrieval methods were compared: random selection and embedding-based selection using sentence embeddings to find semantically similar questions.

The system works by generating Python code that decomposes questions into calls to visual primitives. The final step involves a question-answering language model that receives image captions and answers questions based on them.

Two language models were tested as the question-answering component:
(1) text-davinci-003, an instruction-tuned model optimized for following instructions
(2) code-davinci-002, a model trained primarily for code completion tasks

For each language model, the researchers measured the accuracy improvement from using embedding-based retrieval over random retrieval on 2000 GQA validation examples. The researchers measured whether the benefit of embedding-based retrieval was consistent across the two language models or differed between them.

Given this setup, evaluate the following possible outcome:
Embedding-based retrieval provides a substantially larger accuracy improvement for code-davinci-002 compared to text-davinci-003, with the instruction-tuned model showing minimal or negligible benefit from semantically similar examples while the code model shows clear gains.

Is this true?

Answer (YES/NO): NO